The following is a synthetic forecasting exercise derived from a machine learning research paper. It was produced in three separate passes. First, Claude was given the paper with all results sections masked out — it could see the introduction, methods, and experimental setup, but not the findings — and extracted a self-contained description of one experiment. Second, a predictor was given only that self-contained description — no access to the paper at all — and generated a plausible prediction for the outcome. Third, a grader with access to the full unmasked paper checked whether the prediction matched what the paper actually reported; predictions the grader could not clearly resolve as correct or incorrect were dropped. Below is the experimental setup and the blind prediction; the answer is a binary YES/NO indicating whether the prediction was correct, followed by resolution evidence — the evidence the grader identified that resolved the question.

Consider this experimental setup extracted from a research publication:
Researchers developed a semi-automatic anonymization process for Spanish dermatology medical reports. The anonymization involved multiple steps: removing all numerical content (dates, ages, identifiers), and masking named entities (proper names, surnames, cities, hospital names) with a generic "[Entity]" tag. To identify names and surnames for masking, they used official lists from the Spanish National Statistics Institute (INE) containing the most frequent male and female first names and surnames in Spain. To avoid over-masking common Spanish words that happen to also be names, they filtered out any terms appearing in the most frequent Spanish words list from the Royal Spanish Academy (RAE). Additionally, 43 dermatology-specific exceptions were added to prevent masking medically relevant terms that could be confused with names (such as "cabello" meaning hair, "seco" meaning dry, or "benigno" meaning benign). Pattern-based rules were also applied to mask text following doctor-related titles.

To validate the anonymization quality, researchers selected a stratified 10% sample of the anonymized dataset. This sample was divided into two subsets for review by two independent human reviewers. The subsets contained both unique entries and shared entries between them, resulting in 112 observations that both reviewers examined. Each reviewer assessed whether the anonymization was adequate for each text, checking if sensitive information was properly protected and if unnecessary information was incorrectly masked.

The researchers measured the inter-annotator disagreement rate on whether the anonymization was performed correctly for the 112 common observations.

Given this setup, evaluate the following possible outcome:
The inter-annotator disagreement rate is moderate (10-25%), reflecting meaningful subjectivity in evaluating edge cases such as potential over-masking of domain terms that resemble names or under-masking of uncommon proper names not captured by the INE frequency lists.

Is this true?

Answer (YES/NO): NO